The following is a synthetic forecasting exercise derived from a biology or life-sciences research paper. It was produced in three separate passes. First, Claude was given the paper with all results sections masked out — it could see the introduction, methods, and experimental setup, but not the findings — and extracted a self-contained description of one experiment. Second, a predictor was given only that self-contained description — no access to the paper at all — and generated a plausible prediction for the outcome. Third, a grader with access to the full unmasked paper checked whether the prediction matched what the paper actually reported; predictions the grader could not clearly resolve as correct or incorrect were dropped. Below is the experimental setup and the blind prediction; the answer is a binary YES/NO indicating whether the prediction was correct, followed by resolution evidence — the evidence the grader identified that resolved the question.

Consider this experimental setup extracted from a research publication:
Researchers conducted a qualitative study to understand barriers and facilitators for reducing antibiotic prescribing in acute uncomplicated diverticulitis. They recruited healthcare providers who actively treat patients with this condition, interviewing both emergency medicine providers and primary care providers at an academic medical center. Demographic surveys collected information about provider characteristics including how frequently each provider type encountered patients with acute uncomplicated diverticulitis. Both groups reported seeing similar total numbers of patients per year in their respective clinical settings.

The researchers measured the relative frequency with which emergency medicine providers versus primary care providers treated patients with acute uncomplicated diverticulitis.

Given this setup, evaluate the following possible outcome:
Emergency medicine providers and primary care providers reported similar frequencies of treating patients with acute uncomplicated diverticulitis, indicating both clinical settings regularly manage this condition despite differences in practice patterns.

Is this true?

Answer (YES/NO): NO